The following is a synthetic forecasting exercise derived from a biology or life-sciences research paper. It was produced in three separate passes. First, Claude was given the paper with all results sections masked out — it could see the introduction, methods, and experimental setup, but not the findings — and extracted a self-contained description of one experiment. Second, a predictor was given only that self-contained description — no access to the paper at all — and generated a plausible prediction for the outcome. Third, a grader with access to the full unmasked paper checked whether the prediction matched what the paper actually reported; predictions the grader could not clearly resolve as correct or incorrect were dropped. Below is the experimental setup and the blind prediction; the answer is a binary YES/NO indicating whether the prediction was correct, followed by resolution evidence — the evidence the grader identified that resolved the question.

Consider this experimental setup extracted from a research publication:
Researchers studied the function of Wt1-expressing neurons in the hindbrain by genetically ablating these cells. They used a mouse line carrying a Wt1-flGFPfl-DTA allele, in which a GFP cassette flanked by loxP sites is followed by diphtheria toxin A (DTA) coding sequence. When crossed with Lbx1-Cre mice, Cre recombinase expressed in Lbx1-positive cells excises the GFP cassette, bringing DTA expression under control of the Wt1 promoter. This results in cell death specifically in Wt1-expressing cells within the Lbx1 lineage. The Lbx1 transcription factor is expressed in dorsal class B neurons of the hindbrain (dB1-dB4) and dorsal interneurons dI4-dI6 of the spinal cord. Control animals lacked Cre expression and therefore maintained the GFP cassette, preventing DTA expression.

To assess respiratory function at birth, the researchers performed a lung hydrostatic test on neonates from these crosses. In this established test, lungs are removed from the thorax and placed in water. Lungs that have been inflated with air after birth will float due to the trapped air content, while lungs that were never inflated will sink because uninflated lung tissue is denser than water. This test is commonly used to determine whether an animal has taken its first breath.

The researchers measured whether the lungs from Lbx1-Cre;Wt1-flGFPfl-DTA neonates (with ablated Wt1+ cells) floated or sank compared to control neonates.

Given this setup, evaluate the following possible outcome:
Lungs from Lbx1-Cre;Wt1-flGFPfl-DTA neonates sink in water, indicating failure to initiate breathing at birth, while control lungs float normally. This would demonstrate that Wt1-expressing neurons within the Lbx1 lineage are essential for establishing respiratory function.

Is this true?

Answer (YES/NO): YES